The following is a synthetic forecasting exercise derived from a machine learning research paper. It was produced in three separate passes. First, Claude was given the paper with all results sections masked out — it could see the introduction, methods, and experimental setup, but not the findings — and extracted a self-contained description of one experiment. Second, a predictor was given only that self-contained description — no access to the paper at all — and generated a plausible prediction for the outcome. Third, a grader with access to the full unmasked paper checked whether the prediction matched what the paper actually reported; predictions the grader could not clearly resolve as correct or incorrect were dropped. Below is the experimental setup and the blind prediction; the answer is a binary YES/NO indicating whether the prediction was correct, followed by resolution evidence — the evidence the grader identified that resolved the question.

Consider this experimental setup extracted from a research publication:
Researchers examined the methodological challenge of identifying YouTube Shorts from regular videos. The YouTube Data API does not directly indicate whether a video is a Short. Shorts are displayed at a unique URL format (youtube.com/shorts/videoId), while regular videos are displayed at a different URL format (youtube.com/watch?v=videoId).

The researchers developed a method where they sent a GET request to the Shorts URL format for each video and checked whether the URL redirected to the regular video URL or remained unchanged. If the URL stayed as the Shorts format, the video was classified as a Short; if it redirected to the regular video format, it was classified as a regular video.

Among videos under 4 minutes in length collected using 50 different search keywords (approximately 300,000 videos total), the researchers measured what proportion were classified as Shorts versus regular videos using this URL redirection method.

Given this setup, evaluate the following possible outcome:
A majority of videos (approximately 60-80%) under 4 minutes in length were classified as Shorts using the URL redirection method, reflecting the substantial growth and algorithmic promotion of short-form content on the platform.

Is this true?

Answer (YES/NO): NO